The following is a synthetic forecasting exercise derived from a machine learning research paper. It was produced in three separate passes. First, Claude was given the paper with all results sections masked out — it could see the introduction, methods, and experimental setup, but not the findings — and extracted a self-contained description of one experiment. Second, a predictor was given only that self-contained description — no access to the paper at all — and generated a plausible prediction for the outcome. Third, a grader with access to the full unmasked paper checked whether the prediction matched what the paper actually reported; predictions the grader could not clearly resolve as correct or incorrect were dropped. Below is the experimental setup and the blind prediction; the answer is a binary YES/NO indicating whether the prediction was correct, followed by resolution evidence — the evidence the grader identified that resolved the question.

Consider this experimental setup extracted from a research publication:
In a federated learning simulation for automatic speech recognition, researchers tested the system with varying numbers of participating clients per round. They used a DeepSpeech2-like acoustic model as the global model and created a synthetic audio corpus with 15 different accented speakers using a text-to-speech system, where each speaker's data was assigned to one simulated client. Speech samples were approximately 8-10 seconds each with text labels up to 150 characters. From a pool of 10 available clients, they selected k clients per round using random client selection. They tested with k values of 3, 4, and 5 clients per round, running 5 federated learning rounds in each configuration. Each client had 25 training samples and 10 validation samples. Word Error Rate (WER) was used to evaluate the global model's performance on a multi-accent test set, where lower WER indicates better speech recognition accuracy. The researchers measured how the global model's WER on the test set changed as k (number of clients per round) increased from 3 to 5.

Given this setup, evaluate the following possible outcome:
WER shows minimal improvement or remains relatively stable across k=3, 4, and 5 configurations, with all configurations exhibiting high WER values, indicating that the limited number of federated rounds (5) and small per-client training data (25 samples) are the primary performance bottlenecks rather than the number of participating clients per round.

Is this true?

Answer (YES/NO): NO